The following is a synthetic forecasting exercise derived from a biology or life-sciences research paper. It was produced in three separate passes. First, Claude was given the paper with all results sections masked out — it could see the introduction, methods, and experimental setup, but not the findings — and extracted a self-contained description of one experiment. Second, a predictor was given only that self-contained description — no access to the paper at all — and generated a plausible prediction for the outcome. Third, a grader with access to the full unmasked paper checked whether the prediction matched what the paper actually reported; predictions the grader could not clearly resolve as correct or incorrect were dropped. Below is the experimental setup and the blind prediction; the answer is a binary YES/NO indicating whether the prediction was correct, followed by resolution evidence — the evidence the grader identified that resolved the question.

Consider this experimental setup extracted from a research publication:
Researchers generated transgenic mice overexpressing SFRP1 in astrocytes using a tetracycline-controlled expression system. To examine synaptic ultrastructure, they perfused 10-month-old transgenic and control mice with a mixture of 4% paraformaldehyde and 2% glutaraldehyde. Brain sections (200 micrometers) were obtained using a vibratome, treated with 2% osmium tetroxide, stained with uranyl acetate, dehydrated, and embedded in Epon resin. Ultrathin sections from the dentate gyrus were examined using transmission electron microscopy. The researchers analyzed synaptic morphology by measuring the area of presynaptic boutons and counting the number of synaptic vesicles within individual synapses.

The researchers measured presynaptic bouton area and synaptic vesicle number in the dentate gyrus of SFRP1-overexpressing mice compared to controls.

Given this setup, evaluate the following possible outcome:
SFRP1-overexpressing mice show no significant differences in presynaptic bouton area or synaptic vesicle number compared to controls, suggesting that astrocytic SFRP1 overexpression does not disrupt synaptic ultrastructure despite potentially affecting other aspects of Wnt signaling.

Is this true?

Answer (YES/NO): NO